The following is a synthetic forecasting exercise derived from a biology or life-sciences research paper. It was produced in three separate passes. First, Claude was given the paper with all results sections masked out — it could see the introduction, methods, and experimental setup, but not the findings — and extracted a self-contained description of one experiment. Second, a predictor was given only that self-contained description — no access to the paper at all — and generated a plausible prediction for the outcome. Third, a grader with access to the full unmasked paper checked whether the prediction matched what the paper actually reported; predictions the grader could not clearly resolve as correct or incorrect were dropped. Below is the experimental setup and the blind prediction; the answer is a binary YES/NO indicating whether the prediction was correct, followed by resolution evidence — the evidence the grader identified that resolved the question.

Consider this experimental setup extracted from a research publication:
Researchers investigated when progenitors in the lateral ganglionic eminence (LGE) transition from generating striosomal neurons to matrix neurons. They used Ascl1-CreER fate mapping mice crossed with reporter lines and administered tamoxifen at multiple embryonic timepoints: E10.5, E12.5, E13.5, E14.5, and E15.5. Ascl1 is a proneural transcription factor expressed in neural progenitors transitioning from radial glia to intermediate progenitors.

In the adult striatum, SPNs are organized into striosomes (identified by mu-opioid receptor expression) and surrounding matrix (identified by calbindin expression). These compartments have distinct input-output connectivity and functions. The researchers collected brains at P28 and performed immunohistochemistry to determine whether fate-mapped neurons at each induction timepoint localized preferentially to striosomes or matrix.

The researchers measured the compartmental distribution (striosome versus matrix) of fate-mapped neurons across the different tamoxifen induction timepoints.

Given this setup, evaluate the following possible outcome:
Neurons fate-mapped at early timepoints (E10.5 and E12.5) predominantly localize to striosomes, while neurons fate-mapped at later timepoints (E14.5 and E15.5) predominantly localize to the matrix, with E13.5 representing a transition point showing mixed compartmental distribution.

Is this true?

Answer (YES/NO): NO